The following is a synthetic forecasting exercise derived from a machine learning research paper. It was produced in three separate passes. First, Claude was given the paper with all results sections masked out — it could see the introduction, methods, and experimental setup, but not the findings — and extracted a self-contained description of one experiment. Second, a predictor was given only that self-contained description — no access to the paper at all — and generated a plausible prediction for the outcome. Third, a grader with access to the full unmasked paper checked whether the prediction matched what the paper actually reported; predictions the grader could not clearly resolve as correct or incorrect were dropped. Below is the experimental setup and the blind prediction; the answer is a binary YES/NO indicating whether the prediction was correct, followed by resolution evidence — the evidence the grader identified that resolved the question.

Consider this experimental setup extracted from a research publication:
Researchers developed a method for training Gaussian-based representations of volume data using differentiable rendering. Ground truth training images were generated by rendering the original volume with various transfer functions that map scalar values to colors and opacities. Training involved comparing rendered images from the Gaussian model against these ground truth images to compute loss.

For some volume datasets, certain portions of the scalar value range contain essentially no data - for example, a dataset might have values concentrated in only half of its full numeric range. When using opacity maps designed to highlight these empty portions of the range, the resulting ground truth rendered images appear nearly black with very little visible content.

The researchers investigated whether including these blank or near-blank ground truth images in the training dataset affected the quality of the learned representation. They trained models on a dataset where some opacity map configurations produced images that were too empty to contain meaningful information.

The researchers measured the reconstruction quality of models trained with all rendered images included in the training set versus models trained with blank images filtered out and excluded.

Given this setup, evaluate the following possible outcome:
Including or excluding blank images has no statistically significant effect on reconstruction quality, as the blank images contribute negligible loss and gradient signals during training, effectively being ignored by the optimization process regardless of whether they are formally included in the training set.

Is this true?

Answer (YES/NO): NO